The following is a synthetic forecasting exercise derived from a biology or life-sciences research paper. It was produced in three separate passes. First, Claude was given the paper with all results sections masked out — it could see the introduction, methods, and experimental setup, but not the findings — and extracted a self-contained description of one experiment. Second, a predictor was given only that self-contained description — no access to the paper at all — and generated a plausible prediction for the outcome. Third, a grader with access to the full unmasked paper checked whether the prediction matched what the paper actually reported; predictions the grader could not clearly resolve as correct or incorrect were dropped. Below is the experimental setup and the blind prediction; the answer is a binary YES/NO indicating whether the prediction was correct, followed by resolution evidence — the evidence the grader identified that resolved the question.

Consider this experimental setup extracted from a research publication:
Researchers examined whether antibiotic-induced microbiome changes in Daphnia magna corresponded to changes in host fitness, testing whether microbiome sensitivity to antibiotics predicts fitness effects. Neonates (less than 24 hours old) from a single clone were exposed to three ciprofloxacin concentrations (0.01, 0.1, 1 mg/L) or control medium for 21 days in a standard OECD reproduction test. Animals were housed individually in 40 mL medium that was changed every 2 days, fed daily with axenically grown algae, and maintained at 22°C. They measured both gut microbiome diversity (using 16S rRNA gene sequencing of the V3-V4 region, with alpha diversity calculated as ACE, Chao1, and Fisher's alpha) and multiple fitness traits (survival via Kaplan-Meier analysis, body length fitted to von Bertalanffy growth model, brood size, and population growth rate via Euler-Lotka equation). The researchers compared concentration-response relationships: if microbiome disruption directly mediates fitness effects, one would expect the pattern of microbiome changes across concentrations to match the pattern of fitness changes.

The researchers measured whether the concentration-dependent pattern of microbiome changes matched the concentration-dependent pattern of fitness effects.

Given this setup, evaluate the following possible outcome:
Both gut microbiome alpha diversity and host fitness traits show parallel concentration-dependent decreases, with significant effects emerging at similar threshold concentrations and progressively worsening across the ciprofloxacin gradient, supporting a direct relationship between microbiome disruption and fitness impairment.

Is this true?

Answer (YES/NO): NO